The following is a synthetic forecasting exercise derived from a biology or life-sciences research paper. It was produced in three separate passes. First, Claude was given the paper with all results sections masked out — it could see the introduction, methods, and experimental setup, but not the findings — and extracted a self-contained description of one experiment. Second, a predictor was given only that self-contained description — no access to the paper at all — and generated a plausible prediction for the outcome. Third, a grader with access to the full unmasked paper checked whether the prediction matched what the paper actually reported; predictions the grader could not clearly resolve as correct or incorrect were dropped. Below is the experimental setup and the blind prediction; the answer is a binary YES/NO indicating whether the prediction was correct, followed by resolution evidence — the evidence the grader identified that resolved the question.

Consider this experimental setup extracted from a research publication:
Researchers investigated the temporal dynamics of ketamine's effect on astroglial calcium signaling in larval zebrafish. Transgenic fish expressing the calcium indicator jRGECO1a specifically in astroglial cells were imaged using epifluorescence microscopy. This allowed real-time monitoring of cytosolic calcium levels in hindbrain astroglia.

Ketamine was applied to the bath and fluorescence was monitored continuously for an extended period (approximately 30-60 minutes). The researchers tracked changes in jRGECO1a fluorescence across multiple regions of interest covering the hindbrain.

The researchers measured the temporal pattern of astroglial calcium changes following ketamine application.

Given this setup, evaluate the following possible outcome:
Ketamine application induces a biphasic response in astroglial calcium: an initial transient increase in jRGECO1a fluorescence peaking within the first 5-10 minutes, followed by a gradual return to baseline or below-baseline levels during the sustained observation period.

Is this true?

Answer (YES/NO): NO